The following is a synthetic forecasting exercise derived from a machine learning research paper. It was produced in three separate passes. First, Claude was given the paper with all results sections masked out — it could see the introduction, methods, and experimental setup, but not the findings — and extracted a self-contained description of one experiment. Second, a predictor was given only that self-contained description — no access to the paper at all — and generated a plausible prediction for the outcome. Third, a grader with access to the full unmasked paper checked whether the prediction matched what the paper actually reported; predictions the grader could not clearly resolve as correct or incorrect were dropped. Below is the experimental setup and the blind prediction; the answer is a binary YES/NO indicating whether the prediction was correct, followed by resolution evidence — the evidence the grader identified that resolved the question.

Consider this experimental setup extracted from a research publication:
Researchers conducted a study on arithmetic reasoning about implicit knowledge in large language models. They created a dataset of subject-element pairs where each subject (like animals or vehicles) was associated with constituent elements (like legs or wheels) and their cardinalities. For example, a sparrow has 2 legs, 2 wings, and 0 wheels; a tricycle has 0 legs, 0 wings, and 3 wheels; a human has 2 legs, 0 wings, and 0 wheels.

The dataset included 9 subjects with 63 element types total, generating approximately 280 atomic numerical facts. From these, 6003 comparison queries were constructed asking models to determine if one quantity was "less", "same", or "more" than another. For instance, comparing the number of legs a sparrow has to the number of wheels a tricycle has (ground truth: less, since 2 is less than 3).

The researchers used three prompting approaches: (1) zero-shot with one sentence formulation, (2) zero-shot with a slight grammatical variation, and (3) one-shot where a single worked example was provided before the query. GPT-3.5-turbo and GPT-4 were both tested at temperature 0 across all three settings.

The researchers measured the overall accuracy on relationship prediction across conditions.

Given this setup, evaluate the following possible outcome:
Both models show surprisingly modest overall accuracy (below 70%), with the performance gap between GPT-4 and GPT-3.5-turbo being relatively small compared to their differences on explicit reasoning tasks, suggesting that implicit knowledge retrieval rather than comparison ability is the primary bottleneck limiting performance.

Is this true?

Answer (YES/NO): NO